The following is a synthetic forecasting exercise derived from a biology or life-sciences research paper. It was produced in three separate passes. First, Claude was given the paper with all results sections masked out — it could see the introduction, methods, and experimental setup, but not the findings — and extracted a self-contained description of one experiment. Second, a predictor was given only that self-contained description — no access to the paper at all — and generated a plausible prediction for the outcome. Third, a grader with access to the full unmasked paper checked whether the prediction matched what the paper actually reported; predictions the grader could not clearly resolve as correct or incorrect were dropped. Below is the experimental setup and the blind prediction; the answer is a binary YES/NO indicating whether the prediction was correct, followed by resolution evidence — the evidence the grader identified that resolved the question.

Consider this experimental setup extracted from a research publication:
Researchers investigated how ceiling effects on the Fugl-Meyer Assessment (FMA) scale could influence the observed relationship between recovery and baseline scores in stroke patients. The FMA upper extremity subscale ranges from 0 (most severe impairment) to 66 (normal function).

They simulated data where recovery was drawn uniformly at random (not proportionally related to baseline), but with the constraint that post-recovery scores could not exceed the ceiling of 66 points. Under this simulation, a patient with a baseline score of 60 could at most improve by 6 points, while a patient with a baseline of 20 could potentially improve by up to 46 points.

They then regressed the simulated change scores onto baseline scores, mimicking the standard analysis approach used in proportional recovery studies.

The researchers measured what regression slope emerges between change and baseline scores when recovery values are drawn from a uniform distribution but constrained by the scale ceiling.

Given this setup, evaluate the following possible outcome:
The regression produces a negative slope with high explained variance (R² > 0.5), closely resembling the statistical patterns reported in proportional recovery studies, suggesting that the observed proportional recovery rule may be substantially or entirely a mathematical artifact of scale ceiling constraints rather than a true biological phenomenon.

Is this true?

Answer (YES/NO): NO